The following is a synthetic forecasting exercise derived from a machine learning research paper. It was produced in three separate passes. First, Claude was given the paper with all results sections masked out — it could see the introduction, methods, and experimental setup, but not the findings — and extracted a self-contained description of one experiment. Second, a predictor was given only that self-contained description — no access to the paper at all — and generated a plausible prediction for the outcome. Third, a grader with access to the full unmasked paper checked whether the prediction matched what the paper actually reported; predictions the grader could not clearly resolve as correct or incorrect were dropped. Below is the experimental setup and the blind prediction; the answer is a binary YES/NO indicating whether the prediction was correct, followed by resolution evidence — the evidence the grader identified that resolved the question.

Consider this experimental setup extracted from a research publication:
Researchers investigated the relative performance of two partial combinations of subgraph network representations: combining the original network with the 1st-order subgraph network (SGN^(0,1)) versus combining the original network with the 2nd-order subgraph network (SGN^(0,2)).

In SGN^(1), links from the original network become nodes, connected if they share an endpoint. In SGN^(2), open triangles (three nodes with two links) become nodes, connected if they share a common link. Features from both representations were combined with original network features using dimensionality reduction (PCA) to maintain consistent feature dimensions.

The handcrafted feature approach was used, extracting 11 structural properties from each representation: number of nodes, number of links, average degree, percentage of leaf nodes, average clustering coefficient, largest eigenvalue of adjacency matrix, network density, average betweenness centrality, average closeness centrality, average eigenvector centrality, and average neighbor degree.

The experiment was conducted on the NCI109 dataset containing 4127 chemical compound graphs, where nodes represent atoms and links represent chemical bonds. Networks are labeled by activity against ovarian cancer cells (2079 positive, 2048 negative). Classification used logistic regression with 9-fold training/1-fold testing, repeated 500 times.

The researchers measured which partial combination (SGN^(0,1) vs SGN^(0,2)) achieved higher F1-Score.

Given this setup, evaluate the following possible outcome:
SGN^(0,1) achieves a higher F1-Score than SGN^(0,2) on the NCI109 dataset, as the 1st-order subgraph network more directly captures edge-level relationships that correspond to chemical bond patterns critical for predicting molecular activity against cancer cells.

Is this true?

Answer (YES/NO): YES